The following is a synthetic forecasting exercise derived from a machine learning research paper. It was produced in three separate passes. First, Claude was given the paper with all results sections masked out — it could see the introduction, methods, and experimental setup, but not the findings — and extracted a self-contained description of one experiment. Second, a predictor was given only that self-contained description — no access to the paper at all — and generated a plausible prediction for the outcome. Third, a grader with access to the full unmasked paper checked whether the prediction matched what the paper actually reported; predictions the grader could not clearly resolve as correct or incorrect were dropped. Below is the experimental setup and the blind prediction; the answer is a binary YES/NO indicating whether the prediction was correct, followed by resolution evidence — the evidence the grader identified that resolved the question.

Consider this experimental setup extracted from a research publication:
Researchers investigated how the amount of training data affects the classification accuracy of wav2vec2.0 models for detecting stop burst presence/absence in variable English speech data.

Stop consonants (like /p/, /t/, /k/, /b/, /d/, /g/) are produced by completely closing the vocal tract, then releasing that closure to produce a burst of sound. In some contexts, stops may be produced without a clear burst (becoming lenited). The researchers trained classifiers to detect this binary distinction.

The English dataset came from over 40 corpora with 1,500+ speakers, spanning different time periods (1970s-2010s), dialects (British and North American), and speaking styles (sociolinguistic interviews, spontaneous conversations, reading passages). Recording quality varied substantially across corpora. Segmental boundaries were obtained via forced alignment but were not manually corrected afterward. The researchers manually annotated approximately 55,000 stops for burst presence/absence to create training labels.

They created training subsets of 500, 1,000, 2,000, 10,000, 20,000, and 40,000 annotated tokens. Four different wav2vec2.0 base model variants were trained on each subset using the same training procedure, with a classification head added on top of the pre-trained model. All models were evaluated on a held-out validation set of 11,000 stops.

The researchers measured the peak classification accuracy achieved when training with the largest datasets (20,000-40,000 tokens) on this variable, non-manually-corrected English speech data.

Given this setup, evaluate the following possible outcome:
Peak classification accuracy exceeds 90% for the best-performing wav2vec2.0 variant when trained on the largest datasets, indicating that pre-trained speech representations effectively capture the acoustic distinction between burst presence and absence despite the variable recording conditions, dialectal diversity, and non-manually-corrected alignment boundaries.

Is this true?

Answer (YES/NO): NO